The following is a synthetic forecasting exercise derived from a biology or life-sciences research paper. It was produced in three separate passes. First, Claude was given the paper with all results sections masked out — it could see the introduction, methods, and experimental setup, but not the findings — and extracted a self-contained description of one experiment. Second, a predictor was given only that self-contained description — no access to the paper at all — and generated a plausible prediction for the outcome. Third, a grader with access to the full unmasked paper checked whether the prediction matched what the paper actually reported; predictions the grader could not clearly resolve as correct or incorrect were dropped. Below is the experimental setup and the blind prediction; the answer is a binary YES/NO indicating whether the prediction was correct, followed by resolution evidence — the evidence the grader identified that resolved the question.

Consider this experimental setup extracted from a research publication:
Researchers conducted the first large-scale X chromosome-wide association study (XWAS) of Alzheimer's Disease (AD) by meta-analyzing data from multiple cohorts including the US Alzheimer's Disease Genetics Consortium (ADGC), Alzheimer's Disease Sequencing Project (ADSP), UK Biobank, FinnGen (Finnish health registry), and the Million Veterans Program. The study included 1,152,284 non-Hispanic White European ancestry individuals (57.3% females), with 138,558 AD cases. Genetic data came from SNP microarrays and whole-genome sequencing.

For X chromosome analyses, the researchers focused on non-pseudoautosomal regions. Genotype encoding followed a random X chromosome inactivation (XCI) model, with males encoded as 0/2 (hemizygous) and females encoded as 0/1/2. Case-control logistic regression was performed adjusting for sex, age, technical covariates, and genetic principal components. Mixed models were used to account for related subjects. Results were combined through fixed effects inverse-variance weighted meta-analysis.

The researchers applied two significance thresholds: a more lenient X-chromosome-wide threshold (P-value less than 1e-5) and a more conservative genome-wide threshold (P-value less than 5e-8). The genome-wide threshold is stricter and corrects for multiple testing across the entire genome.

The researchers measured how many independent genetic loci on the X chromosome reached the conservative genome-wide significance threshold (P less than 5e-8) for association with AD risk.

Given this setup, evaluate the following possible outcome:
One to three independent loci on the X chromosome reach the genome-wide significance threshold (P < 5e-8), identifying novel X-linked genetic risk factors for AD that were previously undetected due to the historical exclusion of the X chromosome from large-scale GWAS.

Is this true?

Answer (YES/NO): YES